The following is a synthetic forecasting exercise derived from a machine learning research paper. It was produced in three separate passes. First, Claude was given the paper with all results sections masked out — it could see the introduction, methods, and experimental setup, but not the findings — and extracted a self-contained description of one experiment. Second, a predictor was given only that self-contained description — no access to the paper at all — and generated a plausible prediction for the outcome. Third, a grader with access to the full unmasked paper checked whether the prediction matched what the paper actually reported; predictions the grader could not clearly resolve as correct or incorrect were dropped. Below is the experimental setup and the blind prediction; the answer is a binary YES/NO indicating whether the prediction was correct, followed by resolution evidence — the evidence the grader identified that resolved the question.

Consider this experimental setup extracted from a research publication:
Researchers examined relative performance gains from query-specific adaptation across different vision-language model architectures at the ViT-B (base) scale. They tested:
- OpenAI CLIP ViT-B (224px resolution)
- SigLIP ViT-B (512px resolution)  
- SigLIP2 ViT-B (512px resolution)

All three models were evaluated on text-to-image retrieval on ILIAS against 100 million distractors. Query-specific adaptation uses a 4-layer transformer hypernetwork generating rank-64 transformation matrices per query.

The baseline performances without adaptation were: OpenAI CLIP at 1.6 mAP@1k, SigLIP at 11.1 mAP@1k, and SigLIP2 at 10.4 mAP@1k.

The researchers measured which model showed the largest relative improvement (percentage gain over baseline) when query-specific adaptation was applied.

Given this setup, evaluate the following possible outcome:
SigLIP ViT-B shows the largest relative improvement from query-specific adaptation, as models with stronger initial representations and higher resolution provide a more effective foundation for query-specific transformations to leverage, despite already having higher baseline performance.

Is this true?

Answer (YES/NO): NO